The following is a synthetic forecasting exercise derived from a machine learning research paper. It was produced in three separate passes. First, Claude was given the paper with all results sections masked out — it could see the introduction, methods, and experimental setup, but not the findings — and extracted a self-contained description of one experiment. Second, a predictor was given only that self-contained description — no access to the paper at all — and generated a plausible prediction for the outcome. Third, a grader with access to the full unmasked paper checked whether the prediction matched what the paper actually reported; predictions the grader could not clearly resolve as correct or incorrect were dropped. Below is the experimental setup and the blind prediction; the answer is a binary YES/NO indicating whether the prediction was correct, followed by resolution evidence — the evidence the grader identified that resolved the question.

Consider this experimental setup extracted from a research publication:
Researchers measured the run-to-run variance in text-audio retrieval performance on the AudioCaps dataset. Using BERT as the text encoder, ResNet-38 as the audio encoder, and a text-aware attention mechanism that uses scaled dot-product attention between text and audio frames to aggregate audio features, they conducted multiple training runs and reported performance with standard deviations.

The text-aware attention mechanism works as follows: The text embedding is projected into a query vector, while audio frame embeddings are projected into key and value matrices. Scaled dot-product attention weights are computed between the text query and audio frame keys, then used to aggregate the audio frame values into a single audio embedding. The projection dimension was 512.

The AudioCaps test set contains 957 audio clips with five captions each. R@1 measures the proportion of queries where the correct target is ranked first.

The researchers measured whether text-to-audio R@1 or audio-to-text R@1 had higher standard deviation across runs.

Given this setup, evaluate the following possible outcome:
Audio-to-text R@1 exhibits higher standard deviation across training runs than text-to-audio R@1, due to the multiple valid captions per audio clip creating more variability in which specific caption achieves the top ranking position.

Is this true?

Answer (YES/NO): YES